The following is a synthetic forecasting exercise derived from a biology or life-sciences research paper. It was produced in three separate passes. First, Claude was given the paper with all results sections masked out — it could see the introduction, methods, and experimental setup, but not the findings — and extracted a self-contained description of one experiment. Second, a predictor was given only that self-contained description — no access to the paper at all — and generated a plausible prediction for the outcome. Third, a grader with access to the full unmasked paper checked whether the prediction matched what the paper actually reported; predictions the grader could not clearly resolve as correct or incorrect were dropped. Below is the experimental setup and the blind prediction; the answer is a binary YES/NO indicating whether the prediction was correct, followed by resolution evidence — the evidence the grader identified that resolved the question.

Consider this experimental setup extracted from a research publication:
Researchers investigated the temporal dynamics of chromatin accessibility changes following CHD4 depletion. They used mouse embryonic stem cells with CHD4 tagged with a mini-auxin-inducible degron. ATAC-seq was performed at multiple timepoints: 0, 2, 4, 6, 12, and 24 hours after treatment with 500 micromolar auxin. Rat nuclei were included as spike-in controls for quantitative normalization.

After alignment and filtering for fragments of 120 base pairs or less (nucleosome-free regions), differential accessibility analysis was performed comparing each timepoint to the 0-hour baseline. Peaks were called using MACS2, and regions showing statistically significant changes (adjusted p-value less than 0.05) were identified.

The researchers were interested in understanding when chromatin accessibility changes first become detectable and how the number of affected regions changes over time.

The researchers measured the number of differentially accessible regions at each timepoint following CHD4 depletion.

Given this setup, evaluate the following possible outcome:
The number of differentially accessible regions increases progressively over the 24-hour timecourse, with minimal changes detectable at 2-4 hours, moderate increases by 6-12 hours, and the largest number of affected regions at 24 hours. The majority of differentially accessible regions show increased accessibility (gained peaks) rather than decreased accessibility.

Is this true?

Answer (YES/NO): NO